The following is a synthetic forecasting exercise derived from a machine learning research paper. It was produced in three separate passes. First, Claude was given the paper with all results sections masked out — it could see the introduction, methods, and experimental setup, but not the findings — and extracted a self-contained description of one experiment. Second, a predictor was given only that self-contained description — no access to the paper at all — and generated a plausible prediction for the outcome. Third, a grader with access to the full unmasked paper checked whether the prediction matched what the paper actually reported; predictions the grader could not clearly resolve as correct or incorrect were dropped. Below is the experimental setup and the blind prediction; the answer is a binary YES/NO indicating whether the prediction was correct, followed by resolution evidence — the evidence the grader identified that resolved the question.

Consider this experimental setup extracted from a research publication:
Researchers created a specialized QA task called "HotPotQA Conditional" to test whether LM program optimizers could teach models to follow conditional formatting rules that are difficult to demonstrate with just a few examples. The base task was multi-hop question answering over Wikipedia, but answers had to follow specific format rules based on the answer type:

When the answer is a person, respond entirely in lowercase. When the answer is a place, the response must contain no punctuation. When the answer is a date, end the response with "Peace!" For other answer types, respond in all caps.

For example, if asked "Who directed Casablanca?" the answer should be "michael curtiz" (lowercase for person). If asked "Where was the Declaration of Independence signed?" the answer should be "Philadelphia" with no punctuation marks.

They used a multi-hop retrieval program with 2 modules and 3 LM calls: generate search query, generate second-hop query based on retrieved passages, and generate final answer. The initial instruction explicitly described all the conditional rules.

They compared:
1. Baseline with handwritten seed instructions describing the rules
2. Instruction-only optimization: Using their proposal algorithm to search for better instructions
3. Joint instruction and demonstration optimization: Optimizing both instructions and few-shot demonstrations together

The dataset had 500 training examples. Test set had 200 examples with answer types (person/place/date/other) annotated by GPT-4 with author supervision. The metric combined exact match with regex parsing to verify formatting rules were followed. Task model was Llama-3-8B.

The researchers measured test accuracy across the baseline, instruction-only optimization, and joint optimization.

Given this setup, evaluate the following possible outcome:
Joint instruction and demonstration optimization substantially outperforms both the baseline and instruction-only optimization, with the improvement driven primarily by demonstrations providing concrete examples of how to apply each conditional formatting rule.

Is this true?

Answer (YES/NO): NO